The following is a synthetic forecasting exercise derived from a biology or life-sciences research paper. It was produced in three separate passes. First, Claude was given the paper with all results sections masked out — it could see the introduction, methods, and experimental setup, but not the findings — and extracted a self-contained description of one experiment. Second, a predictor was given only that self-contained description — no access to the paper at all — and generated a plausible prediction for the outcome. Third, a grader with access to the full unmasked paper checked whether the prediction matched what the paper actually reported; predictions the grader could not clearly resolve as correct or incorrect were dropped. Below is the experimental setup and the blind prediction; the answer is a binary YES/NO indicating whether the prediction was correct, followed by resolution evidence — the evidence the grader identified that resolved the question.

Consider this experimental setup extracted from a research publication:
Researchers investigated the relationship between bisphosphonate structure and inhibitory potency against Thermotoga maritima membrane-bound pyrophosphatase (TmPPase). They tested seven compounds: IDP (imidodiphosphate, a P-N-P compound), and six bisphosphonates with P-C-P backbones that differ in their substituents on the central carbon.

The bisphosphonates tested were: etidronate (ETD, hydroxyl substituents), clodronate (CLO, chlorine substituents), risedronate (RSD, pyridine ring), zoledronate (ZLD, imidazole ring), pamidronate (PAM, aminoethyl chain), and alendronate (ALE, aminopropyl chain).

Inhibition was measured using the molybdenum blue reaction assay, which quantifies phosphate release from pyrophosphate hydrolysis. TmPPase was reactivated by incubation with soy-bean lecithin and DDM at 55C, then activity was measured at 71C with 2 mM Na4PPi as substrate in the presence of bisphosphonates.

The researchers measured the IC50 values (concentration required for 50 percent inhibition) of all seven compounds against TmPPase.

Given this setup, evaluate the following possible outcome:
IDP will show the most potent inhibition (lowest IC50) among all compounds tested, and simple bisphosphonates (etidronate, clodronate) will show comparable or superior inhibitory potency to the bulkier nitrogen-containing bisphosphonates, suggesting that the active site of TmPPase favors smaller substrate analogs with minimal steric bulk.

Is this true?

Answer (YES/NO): YES